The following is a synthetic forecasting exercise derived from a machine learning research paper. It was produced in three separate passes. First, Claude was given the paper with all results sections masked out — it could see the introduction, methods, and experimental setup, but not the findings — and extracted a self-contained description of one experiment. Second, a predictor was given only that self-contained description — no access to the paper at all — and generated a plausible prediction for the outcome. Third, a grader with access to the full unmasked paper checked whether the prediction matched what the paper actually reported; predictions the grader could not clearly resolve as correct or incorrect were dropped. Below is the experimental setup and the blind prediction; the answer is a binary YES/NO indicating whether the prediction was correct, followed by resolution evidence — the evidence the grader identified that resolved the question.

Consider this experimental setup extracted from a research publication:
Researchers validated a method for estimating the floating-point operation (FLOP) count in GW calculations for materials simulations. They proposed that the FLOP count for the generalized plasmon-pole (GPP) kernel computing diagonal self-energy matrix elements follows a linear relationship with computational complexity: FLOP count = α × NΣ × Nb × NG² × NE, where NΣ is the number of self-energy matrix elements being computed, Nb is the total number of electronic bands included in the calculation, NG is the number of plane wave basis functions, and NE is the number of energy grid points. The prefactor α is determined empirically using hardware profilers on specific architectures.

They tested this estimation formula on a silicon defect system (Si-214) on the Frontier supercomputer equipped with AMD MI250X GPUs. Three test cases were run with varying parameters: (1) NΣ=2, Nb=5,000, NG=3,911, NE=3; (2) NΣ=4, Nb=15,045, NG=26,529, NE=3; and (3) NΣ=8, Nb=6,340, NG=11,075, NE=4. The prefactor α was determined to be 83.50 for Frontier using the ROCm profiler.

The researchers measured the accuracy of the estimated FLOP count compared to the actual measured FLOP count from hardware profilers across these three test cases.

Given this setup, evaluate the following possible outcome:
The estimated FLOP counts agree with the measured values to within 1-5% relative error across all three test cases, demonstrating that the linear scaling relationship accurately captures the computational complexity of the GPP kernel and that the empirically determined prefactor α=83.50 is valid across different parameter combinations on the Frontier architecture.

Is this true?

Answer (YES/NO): YES